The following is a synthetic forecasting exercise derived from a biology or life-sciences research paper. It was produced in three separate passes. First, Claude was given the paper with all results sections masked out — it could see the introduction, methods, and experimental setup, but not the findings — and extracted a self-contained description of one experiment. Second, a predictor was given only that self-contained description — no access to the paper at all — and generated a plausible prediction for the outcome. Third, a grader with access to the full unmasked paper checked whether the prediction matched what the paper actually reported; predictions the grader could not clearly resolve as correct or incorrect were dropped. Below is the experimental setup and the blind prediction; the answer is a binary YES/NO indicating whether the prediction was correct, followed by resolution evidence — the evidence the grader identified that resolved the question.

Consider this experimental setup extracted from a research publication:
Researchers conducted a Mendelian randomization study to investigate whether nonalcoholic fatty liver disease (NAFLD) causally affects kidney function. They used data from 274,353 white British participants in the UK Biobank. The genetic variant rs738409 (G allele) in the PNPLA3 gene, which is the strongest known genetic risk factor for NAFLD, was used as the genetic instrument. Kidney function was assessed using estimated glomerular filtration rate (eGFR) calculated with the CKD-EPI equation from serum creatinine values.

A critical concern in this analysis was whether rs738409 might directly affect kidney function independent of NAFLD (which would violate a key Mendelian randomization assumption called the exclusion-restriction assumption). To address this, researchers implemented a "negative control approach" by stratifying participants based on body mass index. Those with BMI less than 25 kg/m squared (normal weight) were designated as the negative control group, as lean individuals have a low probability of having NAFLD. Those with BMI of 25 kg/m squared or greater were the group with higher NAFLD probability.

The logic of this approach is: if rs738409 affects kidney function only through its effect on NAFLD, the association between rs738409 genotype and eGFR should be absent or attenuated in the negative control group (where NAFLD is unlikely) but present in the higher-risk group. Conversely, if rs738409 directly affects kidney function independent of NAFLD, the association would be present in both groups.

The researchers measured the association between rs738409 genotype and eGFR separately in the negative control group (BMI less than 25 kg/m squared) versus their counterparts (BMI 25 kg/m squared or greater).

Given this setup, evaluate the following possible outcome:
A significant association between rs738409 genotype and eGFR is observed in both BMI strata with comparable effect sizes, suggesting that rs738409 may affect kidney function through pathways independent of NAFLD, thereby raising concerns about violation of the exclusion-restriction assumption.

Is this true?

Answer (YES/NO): NO